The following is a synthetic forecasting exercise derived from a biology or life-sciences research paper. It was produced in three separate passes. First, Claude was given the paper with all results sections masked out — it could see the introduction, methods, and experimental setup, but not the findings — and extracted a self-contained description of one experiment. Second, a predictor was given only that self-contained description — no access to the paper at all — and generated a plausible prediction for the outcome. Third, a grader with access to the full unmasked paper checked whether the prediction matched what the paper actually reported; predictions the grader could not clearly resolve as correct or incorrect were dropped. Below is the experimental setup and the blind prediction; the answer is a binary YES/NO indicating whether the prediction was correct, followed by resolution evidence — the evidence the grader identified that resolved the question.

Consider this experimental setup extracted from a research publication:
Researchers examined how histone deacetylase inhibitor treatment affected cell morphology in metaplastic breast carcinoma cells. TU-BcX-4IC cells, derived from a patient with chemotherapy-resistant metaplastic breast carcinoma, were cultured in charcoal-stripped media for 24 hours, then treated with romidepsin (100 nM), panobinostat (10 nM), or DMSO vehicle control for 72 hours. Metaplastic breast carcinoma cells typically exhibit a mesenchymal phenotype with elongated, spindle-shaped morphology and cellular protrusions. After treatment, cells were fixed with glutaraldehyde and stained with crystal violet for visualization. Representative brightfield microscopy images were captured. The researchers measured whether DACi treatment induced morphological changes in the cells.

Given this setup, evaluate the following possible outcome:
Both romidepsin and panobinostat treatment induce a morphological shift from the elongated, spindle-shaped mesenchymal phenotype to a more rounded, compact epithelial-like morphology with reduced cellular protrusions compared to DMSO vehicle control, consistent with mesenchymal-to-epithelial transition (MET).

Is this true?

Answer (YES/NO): YES